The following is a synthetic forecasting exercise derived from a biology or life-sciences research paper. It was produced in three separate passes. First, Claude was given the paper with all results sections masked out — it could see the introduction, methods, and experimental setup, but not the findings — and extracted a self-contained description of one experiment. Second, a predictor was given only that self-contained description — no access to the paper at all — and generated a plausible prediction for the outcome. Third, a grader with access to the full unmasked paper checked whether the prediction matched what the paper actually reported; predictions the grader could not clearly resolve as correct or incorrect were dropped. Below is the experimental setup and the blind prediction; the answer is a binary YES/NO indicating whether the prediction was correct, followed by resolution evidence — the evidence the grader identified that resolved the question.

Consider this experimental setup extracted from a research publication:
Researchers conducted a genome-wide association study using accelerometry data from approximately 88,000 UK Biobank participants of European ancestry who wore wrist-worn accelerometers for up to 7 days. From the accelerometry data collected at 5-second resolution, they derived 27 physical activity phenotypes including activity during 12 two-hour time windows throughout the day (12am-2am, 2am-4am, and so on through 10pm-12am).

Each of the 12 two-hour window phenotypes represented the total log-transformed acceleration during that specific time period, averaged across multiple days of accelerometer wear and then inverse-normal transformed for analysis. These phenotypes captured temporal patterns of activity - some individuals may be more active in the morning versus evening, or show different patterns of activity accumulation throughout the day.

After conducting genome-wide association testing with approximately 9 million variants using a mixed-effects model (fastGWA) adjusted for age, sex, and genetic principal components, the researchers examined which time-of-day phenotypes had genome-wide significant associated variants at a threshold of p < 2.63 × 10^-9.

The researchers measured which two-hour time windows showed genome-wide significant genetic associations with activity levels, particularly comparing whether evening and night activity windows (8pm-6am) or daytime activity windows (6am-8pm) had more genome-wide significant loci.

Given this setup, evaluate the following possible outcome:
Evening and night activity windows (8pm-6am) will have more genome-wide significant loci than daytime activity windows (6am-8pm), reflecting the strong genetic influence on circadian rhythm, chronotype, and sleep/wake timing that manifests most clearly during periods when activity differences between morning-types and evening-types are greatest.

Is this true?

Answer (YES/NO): YES